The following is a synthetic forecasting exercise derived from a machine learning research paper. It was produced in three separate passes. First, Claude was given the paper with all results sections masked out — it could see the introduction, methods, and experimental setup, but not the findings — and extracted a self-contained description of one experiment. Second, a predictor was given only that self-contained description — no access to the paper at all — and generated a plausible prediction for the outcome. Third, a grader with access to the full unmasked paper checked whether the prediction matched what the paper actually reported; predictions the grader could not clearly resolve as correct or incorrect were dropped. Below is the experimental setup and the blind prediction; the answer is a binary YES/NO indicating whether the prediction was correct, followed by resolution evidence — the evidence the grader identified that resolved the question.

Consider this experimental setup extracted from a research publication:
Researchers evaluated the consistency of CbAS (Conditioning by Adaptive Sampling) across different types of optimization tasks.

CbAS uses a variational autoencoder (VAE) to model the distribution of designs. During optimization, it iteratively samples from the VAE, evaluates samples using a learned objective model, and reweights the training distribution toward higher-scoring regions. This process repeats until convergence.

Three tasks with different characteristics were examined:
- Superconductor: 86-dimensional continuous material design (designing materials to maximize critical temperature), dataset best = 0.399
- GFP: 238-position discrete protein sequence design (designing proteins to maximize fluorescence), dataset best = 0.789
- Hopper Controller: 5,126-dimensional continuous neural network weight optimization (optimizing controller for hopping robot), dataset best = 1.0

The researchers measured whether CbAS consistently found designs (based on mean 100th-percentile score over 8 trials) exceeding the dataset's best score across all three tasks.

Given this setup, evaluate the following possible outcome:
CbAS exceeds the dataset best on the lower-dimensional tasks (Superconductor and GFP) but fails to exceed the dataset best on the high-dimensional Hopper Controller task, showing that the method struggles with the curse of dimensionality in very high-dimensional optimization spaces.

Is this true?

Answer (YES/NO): YES